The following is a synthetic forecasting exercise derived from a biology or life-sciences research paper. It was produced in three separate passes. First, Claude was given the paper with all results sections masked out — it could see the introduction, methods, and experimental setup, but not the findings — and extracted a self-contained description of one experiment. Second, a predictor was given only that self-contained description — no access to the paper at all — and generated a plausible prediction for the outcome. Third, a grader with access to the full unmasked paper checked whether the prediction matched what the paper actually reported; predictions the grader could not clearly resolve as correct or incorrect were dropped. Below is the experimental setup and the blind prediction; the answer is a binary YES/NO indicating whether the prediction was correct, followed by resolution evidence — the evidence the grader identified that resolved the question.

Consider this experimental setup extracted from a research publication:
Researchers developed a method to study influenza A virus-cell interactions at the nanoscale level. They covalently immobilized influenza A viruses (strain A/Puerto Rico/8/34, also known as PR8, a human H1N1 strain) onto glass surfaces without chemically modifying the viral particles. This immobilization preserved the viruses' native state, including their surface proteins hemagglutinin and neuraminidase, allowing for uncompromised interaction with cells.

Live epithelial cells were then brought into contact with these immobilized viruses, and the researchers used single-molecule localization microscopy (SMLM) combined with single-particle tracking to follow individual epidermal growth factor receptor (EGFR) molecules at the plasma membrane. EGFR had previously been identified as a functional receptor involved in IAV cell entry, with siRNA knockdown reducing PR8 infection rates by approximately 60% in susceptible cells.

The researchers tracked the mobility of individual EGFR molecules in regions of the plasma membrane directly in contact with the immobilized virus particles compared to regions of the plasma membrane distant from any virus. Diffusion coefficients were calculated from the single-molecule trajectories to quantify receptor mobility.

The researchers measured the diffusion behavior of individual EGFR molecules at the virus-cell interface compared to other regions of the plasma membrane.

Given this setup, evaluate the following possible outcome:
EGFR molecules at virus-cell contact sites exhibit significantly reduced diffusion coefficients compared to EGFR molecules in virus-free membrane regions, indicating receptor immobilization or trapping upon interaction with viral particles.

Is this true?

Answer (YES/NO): NO